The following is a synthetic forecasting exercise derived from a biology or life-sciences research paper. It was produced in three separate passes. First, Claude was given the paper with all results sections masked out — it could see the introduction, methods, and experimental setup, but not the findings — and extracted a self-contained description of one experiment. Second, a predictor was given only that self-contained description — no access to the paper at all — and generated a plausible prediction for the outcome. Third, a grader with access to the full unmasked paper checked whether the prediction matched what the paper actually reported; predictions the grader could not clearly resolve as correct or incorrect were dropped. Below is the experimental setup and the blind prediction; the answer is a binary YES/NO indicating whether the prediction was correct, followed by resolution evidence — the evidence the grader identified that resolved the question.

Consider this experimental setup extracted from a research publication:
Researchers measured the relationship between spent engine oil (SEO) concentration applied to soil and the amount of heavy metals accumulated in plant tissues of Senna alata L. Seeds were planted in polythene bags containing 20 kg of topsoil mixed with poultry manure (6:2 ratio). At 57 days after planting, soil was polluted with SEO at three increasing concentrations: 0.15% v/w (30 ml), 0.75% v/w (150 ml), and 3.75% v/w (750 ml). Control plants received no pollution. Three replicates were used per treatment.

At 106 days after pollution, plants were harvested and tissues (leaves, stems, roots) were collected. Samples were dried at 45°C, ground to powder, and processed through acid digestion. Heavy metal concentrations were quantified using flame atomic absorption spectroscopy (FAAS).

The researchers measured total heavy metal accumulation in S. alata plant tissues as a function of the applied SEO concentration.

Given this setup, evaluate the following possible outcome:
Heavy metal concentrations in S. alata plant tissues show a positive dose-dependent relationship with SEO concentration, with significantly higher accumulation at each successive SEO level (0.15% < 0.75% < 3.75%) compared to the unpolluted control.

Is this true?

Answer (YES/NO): NO